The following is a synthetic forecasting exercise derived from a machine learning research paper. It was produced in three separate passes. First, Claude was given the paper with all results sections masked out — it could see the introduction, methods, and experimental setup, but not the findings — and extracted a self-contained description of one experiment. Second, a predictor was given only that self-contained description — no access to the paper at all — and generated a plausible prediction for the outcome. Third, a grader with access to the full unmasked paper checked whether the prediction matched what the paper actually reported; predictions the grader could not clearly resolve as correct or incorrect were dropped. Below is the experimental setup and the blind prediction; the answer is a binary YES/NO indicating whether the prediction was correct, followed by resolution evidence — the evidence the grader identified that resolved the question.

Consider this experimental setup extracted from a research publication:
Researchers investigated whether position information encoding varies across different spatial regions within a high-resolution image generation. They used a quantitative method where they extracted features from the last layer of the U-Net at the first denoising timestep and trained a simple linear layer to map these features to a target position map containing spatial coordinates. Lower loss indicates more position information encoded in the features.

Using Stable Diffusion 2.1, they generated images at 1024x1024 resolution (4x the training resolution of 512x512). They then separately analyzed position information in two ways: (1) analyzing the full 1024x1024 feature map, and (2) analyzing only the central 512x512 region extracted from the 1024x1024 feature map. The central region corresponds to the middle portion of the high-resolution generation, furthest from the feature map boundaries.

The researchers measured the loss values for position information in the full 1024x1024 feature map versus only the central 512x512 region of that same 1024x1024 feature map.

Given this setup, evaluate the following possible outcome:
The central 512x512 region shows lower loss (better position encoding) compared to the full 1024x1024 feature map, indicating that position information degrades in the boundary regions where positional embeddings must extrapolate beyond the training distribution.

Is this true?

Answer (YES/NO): NO